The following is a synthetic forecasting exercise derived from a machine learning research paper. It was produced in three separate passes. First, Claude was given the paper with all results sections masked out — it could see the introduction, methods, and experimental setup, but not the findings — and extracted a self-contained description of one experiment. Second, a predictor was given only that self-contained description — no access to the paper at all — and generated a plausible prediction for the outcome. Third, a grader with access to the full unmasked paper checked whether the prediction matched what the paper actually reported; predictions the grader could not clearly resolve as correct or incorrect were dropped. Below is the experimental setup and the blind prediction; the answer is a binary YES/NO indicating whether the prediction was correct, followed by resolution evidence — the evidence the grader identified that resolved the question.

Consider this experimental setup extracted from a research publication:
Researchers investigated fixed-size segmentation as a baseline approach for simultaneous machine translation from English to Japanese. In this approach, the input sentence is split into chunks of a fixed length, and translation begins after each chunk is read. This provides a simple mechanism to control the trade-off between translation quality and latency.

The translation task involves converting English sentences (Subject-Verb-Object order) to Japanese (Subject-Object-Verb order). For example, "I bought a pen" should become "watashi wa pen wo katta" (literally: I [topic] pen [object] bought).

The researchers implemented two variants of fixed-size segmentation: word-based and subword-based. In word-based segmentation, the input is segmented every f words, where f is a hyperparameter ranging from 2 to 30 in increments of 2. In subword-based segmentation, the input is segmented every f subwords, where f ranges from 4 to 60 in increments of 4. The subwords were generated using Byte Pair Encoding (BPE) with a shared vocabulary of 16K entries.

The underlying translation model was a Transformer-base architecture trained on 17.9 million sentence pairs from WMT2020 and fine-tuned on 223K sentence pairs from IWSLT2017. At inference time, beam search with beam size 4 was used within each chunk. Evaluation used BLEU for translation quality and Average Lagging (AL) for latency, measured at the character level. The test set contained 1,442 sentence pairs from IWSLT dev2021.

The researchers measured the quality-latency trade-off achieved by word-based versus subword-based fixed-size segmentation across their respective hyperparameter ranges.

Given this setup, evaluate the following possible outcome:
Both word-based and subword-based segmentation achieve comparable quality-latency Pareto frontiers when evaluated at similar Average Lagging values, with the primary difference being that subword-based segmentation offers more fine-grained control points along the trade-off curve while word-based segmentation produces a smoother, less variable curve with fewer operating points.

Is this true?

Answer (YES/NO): NO